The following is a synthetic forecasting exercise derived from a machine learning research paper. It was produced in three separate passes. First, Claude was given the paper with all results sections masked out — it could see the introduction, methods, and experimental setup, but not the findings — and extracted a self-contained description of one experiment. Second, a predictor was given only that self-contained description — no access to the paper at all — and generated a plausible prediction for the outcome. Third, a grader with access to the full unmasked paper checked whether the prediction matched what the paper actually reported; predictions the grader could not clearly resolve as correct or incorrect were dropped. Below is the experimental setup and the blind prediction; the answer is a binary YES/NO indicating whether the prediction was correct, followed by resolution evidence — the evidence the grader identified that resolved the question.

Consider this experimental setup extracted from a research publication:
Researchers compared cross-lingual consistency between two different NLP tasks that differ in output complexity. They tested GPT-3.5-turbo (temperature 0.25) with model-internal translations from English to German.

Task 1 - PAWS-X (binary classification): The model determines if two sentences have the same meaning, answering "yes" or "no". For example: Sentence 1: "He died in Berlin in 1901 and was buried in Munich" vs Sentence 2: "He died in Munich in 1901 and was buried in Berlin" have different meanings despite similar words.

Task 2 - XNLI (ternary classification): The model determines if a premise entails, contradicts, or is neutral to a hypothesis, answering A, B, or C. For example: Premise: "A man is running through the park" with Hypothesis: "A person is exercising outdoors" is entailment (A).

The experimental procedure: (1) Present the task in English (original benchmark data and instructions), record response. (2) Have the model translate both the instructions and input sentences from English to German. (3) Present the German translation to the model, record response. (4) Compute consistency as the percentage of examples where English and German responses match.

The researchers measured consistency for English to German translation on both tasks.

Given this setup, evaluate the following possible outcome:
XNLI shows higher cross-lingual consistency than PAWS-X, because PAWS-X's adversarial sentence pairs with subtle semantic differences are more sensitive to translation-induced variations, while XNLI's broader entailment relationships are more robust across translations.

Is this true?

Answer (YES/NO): NO